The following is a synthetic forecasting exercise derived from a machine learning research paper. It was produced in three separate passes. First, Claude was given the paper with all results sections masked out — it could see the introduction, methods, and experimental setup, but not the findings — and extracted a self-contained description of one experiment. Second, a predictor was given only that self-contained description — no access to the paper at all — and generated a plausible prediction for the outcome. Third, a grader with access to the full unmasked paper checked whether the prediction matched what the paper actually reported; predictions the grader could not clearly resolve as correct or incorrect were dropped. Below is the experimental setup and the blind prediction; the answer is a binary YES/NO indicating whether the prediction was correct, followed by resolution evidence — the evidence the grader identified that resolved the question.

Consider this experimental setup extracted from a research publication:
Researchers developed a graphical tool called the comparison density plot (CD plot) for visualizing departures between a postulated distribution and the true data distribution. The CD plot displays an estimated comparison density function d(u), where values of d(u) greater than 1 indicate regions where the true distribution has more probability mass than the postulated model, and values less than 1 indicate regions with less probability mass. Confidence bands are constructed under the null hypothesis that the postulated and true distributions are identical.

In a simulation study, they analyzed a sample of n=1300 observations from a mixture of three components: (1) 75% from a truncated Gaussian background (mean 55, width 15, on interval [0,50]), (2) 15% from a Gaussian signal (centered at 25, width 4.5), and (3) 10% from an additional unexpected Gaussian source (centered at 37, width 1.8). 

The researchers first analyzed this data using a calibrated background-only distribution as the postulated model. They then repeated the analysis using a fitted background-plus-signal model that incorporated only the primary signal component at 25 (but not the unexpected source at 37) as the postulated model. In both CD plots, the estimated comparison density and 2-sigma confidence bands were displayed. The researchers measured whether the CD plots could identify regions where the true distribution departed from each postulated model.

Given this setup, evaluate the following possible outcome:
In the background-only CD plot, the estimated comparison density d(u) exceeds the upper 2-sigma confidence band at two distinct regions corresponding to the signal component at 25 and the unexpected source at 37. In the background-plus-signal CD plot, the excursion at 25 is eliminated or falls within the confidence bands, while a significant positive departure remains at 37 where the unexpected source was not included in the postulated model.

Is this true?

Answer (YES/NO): NO